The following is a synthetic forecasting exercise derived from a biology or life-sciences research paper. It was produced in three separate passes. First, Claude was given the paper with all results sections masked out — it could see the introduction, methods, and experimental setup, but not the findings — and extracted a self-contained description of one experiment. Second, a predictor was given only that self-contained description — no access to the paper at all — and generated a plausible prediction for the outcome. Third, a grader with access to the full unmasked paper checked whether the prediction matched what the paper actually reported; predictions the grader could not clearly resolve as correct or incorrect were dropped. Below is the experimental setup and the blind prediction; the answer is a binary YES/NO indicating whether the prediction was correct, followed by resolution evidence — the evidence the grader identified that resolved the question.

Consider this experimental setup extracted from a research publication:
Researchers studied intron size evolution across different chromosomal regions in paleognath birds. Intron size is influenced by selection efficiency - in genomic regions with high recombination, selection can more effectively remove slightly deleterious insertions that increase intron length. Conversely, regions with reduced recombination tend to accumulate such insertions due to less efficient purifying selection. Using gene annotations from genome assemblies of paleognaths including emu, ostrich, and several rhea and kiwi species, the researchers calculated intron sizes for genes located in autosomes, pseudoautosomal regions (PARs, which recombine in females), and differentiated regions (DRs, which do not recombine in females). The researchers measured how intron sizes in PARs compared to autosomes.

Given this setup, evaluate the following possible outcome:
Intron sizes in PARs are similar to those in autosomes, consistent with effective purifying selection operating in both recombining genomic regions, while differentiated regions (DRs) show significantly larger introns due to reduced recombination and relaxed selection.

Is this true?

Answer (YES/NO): NO